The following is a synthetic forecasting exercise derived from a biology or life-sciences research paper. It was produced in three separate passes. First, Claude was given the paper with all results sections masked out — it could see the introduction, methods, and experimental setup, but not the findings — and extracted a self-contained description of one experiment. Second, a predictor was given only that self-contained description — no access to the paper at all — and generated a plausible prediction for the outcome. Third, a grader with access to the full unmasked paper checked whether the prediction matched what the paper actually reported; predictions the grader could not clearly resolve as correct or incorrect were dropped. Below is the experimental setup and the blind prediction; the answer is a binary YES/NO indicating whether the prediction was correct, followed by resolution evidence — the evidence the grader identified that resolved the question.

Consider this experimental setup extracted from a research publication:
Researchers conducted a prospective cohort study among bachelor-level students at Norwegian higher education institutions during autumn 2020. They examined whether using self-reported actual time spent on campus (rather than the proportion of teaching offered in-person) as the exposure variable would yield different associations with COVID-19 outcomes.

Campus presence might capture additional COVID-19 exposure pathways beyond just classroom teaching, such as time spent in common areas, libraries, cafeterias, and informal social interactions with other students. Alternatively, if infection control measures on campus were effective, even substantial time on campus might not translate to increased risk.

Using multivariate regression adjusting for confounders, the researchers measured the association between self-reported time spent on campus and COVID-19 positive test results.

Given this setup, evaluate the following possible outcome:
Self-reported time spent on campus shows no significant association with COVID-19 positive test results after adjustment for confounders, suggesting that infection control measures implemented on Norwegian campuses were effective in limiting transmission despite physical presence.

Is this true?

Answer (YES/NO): NO